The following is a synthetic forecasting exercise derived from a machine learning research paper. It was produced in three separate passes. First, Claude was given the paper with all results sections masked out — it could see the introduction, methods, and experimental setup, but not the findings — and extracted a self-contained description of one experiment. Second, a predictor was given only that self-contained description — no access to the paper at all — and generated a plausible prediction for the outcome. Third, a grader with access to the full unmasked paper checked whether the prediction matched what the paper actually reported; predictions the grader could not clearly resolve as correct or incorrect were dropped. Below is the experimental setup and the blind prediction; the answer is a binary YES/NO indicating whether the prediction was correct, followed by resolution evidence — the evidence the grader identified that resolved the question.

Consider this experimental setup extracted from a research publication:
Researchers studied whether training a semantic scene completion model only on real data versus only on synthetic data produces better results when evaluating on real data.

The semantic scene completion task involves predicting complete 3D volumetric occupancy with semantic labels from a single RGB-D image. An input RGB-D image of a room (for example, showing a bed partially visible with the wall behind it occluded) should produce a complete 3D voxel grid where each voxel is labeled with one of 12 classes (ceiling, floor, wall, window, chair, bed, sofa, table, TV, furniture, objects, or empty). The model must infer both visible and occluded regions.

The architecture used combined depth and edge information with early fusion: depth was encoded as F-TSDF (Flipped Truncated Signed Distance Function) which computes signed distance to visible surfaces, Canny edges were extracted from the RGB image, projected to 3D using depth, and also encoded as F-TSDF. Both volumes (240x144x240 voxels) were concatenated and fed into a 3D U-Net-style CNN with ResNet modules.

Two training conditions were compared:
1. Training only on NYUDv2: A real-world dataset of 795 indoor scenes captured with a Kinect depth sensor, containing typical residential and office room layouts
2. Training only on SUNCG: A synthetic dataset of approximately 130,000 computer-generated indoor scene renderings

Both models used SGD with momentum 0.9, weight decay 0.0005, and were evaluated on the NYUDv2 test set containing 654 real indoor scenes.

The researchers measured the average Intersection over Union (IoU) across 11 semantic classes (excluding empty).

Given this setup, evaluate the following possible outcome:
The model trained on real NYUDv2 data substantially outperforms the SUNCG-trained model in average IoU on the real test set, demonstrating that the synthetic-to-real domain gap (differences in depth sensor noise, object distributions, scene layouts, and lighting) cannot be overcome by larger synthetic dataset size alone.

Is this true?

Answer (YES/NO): YES